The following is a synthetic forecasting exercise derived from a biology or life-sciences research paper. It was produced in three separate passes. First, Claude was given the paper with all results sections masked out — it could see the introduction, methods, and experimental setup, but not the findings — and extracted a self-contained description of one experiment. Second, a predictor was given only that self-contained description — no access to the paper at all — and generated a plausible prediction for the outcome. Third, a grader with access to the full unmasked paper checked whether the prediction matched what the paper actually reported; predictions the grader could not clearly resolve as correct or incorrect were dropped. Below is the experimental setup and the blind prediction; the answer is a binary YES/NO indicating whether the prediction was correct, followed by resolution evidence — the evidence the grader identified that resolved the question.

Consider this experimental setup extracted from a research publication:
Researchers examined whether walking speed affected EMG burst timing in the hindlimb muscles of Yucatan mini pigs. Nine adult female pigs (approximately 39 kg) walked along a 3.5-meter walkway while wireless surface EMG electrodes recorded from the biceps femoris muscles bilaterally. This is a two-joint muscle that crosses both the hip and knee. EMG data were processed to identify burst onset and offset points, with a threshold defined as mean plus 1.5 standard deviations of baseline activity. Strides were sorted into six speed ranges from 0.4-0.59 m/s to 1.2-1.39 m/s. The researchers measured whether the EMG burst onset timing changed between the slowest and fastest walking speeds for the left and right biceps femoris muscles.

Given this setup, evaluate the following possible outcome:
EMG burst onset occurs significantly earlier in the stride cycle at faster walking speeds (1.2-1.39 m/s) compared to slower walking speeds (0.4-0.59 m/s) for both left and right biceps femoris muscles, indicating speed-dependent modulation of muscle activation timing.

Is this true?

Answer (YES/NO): NO